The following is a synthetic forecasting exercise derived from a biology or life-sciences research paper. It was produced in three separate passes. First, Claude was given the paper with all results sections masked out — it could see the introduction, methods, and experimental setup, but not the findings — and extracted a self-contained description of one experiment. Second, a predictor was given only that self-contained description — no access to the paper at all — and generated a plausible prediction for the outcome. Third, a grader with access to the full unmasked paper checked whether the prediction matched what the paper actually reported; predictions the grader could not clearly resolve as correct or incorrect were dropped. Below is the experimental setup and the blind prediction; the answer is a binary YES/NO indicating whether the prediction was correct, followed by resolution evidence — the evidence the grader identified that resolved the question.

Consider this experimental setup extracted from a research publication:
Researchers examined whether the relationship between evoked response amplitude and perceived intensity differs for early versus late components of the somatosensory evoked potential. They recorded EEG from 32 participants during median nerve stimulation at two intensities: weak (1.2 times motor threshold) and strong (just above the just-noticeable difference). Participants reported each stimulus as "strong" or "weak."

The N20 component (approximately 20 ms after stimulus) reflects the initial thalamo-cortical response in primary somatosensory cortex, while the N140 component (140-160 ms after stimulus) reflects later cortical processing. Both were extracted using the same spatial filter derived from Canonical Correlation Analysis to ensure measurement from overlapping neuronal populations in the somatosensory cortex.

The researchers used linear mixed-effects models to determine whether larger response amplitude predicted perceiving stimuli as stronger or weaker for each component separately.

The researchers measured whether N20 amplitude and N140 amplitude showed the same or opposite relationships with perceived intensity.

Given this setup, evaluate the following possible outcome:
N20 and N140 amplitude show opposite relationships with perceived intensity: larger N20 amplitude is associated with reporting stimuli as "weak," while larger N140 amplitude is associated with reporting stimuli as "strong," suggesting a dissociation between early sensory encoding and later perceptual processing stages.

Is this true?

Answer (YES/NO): YES